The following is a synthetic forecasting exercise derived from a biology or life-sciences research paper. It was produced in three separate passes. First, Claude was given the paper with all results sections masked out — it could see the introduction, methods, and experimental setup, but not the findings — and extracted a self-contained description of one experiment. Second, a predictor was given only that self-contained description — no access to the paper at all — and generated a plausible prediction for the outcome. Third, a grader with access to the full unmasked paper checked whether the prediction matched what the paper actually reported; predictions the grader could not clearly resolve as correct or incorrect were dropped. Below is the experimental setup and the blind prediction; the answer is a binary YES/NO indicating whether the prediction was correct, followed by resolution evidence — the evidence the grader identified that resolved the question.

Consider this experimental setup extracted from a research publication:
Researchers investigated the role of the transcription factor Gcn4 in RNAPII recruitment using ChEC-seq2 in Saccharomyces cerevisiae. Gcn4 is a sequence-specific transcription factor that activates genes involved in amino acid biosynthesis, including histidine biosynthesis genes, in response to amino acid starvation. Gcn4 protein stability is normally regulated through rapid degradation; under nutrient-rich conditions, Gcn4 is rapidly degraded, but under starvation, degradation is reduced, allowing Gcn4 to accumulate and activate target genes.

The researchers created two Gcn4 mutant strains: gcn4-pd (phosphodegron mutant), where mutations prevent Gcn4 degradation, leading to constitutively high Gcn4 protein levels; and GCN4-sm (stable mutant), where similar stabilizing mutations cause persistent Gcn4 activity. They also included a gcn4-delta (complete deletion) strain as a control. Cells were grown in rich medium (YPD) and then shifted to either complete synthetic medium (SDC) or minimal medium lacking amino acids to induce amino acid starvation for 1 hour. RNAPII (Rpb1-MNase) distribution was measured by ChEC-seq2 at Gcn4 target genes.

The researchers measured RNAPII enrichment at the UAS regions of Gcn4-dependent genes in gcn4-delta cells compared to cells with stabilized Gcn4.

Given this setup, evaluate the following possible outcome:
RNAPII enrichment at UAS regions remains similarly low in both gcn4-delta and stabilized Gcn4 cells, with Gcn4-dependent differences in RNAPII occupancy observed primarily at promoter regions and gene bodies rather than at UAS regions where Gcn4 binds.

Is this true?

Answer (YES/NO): NO